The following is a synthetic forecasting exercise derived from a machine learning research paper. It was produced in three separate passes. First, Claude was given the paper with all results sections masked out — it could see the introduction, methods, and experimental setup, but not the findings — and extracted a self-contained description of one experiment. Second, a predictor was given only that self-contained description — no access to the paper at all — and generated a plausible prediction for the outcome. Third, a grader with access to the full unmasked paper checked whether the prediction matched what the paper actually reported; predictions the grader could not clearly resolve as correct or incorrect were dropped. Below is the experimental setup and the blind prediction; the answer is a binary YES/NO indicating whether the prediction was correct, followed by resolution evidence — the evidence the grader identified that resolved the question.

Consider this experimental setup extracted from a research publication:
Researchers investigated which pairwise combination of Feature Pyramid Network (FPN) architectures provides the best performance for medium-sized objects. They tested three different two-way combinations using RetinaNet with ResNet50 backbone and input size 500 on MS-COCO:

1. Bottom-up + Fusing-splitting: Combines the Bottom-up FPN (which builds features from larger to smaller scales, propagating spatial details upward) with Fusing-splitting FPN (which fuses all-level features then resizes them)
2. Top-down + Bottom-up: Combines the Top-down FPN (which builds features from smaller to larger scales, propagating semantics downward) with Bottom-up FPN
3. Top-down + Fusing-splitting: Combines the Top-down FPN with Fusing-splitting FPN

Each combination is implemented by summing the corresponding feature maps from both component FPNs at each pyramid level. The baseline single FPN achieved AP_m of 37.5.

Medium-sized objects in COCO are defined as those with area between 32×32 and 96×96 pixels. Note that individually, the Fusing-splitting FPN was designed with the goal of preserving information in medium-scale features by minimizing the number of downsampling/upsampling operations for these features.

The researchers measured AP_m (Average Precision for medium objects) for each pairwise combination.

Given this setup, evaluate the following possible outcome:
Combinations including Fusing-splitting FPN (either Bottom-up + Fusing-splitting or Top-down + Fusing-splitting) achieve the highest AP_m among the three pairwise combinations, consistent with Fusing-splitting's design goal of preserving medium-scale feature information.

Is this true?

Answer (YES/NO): NO